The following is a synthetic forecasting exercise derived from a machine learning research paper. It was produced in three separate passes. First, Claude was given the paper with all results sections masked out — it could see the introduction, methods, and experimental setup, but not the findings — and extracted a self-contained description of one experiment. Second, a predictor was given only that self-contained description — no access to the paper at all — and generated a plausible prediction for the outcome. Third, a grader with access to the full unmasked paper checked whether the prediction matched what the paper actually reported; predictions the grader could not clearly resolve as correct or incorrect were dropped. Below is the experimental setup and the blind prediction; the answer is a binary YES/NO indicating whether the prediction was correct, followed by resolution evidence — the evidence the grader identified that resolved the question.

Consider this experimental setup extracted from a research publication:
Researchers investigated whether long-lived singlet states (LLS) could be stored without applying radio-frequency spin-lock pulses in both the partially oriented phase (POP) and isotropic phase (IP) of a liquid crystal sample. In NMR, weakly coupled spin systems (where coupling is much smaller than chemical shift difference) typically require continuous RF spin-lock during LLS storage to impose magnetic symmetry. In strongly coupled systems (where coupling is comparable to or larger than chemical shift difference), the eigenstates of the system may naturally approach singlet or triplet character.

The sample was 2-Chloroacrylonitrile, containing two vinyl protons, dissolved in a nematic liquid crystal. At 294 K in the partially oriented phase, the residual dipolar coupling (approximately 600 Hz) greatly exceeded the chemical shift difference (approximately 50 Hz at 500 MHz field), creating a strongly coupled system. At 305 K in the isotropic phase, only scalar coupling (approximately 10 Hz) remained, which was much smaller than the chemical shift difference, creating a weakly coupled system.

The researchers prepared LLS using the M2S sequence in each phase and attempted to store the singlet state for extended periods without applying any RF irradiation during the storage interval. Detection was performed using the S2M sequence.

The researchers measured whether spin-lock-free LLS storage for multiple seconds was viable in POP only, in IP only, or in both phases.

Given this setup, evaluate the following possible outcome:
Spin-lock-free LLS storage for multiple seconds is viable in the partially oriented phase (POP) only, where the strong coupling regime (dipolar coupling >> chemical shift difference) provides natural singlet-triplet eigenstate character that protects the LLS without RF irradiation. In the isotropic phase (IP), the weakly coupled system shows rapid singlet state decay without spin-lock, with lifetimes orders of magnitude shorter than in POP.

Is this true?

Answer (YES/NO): YES